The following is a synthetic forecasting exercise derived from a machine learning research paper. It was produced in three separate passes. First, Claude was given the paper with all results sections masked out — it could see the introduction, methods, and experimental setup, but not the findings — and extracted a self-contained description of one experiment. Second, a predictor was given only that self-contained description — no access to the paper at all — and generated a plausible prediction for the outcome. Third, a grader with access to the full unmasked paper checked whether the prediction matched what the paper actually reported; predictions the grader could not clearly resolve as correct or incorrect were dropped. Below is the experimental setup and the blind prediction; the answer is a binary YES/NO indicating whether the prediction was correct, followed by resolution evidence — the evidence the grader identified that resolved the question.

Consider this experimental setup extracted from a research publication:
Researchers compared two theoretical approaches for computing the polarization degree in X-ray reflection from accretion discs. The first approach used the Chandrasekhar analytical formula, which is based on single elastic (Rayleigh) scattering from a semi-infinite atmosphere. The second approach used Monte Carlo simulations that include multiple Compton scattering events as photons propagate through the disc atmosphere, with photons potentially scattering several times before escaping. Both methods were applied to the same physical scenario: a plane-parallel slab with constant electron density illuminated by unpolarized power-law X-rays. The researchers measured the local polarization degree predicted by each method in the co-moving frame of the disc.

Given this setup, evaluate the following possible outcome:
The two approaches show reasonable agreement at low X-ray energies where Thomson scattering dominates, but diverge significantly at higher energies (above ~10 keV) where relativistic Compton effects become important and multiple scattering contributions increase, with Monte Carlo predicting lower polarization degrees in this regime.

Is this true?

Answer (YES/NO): NO